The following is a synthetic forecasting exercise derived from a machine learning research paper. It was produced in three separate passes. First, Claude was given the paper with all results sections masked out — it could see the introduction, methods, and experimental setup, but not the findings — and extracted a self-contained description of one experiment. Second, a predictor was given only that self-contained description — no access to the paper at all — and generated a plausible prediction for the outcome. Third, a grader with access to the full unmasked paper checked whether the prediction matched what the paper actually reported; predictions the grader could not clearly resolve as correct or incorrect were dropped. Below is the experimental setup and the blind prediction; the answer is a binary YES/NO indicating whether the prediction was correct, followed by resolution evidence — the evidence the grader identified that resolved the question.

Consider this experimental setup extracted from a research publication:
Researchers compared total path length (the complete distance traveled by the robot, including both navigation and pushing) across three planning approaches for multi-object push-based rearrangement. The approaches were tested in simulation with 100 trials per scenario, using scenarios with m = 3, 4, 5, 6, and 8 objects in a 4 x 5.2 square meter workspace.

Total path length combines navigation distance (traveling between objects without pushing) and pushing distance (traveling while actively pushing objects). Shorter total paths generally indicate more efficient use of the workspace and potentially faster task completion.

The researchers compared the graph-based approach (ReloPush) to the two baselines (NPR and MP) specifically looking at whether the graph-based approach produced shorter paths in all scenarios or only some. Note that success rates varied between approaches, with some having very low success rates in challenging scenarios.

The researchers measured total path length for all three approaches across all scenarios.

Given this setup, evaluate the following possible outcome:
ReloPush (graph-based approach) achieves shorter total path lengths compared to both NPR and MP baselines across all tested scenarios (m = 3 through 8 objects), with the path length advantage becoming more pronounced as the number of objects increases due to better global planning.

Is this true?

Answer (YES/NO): NO